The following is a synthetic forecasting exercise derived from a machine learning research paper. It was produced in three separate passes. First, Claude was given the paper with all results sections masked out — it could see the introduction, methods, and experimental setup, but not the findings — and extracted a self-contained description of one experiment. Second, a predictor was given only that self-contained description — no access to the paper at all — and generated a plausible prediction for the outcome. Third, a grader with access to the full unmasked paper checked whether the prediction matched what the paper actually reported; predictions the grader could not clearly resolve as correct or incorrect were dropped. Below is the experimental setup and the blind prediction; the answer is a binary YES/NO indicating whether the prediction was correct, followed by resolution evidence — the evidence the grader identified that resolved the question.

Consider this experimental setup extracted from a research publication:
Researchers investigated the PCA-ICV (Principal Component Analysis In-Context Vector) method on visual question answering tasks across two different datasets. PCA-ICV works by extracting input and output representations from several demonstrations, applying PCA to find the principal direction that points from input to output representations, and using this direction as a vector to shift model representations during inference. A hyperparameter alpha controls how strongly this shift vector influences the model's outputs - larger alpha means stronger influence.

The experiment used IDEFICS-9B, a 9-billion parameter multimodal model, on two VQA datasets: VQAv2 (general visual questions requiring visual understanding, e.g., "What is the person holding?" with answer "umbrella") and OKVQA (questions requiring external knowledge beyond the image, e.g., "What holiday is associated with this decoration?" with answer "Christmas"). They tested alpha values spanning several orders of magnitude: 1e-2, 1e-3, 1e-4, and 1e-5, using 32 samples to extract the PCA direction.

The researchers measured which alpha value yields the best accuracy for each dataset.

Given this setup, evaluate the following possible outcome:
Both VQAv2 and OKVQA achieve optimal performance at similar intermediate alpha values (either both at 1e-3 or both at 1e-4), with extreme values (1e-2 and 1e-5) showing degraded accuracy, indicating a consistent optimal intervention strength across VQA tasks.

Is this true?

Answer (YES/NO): NO